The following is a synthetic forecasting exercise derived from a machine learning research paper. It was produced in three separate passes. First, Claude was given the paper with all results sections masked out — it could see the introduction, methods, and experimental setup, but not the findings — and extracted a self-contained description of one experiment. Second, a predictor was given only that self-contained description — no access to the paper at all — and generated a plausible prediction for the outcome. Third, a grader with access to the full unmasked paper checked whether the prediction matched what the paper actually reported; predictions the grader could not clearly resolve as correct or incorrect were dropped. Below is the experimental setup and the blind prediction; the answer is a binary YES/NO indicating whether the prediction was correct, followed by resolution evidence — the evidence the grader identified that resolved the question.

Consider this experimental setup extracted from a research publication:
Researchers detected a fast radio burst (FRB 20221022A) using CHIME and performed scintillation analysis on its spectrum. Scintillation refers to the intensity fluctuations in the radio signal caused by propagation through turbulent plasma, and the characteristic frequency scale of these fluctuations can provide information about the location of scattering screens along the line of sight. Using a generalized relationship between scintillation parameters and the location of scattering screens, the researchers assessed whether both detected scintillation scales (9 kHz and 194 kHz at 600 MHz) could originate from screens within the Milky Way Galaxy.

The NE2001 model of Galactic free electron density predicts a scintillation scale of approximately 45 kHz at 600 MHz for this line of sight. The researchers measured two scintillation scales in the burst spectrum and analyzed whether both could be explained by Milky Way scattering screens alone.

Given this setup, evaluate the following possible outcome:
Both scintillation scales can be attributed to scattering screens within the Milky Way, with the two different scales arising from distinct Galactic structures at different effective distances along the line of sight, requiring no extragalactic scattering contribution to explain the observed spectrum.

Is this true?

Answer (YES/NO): NO